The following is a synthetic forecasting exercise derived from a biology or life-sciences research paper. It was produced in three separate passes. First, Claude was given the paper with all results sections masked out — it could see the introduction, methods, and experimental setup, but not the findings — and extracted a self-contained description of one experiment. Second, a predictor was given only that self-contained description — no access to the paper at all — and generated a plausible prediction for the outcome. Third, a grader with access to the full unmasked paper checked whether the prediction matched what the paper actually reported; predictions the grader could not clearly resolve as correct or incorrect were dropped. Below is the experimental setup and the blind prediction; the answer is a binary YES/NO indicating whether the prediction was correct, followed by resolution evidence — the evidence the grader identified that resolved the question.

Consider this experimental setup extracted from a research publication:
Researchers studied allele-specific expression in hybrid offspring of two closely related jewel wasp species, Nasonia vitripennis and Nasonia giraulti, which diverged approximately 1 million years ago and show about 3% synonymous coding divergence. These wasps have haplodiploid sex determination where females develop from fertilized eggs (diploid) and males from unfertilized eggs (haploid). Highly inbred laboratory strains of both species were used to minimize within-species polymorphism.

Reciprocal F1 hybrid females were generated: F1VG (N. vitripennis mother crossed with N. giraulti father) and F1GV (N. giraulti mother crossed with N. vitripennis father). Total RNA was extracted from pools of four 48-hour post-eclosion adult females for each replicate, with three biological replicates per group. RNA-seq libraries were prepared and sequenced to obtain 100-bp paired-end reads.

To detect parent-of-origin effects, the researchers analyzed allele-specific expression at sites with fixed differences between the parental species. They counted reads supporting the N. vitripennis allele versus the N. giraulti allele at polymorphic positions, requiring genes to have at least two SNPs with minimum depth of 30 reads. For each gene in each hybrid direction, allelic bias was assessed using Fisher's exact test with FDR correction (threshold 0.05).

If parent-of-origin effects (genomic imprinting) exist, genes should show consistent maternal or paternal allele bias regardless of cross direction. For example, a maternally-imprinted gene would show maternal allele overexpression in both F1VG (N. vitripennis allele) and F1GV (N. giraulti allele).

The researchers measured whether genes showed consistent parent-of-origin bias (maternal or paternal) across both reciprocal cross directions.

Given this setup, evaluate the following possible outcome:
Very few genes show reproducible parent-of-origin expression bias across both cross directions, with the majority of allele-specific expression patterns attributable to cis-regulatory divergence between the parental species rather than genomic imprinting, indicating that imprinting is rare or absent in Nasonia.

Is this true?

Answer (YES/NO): YES